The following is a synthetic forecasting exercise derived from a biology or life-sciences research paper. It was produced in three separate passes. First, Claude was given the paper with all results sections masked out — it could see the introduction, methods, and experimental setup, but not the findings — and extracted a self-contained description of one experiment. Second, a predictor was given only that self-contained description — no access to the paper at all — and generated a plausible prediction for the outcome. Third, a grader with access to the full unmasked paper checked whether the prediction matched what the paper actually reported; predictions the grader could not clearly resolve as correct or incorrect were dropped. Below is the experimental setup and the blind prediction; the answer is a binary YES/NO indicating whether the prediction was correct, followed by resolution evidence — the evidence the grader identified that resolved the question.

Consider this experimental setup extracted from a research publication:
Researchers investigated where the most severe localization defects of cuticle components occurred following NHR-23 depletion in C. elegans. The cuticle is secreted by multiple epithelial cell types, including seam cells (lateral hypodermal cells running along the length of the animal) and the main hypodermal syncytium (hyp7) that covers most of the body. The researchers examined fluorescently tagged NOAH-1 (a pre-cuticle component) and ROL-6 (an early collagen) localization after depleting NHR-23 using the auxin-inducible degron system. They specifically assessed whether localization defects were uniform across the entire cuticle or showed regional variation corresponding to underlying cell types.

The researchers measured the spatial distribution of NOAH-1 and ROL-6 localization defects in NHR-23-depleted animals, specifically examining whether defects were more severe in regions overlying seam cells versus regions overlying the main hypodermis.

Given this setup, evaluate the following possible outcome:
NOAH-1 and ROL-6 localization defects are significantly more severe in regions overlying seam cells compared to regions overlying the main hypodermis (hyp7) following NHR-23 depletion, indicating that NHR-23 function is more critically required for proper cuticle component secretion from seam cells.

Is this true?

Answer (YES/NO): YES